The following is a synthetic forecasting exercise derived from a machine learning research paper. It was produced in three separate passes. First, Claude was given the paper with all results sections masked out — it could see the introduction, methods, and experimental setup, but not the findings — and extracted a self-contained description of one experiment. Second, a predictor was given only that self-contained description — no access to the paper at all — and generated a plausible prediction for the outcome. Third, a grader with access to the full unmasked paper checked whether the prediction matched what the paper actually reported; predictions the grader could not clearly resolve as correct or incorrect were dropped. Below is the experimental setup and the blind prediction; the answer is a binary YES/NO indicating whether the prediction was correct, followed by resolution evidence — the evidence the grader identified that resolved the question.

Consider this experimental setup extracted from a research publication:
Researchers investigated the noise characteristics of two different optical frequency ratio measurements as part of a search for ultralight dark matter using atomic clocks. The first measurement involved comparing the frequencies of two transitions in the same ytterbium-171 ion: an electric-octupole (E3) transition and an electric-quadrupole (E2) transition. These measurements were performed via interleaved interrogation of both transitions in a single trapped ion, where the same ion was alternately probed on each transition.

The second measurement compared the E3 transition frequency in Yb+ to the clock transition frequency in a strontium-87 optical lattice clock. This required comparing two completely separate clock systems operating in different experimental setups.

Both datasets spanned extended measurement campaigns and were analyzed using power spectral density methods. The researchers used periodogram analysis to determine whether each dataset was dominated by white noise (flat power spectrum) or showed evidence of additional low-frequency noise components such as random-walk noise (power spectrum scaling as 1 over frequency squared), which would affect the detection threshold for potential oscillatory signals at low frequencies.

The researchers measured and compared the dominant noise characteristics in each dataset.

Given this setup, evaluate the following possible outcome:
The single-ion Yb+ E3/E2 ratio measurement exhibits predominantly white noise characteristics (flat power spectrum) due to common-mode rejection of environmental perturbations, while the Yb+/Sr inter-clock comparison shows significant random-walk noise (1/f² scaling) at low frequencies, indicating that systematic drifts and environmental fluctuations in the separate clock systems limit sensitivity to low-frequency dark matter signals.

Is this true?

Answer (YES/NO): YES